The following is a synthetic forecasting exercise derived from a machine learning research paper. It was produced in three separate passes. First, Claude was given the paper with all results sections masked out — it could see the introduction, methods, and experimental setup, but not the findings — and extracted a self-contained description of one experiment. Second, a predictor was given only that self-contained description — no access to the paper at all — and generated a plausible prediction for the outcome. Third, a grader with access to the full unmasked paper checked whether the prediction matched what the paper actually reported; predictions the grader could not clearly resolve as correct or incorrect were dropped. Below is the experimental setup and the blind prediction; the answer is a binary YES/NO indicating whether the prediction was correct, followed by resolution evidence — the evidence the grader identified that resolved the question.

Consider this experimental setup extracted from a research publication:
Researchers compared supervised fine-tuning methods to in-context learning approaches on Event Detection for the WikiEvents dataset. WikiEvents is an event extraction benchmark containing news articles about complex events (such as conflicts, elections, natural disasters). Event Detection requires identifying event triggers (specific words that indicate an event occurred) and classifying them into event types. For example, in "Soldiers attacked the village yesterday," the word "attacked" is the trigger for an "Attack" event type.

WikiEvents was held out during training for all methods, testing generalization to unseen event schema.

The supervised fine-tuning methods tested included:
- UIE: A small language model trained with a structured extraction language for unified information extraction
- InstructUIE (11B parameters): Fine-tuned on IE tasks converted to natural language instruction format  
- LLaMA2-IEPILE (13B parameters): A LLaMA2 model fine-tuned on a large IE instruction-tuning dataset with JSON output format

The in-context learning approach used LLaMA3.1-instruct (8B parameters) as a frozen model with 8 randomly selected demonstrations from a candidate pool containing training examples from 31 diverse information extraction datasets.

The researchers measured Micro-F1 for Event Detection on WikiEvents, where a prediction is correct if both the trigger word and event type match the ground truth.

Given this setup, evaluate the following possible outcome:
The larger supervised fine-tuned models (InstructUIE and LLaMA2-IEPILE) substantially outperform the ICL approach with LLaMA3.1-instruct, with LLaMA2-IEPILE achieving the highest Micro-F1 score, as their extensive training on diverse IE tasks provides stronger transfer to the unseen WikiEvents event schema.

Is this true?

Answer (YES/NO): NO